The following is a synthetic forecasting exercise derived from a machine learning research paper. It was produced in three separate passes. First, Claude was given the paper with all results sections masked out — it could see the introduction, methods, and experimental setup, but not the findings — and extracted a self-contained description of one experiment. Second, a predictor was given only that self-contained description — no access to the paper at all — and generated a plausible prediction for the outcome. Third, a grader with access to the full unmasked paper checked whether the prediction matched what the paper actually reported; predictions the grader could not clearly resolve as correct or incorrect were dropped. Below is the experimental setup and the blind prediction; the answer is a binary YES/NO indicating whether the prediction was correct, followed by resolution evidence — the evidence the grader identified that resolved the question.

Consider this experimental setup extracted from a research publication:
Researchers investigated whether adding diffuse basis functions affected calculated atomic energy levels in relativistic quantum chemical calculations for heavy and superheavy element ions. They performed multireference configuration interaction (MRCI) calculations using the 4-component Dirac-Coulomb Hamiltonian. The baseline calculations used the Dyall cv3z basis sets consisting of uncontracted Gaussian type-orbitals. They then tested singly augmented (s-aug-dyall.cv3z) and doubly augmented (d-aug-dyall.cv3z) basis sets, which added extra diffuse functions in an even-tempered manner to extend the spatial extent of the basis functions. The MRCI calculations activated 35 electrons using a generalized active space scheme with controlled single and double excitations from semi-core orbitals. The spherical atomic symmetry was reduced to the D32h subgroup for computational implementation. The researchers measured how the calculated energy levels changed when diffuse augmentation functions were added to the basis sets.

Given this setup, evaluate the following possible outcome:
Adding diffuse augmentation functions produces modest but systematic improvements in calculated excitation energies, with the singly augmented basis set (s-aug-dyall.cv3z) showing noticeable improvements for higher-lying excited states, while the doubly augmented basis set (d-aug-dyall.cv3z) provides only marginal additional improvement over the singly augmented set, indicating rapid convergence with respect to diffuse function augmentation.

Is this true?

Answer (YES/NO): NO